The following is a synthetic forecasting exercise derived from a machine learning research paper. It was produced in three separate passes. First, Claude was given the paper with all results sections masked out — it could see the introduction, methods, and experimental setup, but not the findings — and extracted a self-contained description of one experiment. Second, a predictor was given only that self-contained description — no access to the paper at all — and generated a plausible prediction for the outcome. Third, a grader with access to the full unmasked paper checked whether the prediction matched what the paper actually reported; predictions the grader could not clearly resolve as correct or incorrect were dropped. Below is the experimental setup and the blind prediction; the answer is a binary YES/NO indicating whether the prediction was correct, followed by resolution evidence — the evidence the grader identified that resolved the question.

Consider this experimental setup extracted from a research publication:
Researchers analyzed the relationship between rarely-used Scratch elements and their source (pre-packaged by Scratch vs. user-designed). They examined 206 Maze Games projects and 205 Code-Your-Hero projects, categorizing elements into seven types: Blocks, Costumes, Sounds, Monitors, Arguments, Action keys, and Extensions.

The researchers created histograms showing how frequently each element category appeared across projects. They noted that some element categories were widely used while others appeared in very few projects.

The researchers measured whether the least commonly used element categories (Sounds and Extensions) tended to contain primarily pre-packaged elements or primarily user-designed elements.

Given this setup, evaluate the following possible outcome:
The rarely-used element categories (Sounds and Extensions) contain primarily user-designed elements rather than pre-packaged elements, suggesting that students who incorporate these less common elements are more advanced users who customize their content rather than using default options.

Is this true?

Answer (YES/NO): YES